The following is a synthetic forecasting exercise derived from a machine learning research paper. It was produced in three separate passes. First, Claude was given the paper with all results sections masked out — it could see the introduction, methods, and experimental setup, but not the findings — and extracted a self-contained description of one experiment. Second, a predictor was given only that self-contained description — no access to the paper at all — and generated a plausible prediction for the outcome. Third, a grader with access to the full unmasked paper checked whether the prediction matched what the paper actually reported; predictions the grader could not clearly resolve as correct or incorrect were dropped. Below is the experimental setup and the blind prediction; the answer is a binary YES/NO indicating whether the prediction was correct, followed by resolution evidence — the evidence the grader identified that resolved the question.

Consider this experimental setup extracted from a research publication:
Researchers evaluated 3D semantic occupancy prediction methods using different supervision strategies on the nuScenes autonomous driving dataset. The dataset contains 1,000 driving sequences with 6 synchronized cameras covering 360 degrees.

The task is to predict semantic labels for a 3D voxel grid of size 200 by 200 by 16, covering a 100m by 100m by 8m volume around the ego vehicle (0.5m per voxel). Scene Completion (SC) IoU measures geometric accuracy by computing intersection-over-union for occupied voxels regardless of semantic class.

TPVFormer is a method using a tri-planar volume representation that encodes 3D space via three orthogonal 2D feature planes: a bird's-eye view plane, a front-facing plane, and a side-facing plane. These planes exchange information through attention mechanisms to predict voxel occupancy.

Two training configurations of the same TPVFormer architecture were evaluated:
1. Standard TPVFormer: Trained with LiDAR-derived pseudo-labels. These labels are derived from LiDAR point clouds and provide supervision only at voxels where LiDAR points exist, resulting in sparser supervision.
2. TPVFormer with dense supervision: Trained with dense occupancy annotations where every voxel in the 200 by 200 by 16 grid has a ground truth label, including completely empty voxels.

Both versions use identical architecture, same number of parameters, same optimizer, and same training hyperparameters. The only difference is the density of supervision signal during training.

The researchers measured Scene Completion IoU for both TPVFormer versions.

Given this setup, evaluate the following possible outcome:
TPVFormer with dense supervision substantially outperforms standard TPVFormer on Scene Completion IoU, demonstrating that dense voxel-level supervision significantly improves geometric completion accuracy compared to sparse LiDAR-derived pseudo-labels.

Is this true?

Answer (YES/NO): YES